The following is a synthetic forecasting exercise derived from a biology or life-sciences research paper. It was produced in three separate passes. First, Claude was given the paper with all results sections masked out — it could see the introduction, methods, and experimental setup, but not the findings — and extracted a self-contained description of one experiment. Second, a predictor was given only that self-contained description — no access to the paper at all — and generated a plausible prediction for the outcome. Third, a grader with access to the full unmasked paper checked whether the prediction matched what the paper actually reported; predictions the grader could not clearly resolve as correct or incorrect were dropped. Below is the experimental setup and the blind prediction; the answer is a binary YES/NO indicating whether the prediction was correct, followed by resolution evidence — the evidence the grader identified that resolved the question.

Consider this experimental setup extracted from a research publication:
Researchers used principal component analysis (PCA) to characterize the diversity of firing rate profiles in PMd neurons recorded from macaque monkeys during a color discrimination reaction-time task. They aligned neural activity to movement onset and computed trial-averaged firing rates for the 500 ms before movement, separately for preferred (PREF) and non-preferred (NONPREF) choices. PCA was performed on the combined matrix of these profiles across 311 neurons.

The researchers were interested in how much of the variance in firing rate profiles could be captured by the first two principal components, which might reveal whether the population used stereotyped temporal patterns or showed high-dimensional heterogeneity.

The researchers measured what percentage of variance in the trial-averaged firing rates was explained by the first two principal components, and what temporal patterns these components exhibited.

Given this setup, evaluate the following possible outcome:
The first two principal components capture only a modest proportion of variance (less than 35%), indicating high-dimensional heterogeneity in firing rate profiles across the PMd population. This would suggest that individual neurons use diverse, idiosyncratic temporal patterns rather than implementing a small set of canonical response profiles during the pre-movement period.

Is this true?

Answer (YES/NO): NO